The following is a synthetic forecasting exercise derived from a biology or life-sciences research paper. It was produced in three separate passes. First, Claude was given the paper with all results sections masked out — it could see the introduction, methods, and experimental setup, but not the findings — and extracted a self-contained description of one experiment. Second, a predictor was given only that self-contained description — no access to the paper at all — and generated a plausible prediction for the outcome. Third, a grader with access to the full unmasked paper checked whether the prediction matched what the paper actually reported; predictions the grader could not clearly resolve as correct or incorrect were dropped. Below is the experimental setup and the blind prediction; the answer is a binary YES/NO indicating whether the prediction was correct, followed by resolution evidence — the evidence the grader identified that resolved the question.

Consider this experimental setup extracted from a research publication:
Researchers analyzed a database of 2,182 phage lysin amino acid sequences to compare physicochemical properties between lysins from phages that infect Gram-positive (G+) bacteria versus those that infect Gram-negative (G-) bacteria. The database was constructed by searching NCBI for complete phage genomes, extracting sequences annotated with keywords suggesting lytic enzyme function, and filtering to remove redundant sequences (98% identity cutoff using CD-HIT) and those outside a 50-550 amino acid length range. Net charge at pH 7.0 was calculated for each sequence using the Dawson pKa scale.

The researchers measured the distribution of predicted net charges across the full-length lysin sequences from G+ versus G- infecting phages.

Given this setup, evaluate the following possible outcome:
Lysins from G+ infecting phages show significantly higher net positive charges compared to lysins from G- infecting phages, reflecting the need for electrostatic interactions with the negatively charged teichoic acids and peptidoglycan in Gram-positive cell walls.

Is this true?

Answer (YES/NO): NO